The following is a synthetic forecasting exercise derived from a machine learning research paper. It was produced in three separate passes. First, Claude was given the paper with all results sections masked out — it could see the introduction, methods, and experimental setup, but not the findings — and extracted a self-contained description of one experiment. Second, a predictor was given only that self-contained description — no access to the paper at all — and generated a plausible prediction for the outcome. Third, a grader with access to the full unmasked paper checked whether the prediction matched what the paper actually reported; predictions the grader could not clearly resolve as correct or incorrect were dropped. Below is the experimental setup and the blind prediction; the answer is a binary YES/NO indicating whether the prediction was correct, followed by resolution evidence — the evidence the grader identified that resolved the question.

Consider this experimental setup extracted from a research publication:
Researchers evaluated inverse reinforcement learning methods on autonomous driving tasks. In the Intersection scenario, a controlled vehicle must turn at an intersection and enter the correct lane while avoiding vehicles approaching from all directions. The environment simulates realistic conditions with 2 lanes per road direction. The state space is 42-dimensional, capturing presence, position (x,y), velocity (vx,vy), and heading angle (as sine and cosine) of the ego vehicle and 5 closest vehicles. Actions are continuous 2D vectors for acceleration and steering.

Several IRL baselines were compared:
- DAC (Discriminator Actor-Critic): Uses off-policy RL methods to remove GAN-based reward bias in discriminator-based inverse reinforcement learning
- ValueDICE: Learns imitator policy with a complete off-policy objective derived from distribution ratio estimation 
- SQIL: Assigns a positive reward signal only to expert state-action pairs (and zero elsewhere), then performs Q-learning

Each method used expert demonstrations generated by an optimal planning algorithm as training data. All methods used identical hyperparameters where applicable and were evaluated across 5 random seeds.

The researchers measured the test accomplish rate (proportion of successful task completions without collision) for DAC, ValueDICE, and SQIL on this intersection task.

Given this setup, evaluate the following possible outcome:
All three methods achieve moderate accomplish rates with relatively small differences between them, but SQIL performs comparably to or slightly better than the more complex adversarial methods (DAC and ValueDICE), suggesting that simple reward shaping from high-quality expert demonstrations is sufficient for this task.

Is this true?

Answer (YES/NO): NO